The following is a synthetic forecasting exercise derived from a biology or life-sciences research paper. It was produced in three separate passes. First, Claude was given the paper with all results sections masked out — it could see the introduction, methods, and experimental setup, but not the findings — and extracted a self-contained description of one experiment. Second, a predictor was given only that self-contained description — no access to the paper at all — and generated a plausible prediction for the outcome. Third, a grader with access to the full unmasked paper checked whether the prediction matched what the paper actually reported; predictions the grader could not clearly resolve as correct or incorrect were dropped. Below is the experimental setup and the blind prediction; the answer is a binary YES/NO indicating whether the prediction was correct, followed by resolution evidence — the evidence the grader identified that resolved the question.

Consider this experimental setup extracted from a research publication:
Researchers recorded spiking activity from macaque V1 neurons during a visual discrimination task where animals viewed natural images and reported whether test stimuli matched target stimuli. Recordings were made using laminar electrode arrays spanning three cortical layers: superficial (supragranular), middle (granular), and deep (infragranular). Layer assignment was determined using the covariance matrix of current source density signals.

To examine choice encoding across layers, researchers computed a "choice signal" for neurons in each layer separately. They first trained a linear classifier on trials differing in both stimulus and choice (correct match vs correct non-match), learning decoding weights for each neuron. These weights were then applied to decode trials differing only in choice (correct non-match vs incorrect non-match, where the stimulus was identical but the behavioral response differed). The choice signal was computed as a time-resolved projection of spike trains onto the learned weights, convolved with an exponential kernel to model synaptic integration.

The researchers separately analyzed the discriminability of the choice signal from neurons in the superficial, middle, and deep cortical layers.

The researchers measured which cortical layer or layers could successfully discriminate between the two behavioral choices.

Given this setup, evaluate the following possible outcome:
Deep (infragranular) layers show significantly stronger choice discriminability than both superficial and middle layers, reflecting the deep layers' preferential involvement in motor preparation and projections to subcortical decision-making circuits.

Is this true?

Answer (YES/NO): NO